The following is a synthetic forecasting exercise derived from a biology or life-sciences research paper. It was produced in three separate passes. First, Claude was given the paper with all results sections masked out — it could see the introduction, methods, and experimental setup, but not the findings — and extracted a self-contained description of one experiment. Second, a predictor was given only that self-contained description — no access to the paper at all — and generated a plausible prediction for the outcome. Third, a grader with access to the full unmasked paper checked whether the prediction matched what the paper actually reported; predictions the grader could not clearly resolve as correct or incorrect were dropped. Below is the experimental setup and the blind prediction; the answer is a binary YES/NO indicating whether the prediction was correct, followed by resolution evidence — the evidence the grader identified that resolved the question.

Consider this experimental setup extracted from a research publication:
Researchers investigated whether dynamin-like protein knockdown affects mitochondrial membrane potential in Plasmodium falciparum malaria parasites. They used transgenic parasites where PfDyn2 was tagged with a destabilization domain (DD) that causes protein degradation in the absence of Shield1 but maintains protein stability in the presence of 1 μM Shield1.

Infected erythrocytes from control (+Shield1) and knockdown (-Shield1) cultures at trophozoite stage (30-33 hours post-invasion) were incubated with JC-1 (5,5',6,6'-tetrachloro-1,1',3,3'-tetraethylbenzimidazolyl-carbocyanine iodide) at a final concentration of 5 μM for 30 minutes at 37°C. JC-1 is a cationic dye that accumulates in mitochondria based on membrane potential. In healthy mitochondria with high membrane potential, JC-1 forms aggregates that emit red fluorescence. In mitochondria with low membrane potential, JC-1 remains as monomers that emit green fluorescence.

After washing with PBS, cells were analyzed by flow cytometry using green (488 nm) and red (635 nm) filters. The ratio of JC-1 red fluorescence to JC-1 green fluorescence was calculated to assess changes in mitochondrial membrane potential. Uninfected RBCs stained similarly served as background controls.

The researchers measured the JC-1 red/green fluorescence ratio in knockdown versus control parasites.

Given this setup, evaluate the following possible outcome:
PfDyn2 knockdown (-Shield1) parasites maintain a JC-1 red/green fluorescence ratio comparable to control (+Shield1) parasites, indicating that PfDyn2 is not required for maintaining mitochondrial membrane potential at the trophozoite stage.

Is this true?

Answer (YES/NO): NO